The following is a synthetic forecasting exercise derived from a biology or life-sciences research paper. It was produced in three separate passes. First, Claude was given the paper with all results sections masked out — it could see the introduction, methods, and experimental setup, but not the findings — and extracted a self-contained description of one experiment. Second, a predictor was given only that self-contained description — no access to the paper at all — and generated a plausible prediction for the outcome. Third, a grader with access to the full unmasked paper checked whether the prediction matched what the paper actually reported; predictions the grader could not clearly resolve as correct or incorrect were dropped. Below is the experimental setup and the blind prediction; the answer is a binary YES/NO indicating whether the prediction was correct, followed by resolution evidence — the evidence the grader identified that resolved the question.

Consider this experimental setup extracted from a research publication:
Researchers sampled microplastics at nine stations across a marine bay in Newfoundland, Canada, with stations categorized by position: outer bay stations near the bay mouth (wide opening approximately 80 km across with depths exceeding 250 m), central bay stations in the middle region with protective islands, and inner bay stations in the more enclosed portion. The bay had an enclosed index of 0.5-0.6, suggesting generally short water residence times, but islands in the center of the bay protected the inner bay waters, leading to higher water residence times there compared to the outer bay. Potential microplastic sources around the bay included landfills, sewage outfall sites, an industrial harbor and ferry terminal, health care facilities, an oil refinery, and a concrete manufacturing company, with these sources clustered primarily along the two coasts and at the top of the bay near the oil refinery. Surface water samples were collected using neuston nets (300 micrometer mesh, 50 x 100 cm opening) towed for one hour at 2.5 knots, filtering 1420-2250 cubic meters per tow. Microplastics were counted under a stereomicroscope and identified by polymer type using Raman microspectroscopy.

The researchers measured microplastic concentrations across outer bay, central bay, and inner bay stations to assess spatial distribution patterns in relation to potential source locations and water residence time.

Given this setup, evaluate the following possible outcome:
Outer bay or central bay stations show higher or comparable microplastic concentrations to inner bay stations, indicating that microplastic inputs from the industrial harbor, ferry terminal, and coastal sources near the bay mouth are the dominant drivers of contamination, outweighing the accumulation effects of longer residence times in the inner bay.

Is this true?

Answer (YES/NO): NO